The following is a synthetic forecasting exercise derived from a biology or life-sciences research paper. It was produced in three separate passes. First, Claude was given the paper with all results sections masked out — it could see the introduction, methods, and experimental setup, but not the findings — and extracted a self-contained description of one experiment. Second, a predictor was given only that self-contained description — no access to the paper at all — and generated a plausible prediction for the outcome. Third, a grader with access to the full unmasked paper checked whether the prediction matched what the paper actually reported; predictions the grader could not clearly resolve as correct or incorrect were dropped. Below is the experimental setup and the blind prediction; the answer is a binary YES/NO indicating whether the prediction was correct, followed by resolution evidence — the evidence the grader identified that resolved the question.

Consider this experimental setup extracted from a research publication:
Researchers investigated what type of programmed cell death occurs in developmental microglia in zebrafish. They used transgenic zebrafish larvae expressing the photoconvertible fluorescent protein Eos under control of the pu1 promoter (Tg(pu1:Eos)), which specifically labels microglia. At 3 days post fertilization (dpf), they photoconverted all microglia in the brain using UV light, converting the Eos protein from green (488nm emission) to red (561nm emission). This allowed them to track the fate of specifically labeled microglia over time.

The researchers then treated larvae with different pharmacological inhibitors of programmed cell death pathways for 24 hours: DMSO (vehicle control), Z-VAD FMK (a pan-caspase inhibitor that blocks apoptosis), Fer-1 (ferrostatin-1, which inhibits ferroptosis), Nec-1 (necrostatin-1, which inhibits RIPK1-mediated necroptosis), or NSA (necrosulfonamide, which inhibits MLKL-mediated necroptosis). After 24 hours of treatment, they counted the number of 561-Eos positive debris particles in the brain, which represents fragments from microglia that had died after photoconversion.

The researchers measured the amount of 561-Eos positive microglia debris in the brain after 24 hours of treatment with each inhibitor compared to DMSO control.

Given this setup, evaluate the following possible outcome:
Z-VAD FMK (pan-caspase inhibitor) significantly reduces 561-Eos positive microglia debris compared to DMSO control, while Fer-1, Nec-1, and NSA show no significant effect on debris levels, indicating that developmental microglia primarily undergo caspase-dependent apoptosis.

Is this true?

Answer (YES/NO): NO